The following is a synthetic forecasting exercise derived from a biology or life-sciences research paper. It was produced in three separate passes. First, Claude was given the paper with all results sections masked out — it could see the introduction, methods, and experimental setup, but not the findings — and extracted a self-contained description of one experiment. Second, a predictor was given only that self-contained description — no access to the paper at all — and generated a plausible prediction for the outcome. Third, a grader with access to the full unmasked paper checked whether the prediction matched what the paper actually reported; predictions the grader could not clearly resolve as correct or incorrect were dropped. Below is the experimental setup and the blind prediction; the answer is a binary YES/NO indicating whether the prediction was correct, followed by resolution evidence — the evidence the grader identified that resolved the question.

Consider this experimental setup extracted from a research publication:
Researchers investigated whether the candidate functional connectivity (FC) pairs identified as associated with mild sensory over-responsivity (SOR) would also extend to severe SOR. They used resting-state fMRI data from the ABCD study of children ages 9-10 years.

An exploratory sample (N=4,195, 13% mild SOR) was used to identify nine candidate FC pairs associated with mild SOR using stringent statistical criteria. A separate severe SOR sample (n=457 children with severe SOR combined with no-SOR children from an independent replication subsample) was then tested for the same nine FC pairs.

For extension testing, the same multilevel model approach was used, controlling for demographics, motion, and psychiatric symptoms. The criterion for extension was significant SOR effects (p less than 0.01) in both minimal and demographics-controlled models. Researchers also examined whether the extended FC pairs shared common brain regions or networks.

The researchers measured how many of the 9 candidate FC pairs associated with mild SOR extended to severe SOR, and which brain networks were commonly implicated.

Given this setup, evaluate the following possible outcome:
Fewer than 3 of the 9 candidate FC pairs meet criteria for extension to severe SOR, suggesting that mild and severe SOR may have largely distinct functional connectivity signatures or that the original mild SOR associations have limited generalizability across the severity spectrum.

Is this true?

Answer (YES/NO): NO